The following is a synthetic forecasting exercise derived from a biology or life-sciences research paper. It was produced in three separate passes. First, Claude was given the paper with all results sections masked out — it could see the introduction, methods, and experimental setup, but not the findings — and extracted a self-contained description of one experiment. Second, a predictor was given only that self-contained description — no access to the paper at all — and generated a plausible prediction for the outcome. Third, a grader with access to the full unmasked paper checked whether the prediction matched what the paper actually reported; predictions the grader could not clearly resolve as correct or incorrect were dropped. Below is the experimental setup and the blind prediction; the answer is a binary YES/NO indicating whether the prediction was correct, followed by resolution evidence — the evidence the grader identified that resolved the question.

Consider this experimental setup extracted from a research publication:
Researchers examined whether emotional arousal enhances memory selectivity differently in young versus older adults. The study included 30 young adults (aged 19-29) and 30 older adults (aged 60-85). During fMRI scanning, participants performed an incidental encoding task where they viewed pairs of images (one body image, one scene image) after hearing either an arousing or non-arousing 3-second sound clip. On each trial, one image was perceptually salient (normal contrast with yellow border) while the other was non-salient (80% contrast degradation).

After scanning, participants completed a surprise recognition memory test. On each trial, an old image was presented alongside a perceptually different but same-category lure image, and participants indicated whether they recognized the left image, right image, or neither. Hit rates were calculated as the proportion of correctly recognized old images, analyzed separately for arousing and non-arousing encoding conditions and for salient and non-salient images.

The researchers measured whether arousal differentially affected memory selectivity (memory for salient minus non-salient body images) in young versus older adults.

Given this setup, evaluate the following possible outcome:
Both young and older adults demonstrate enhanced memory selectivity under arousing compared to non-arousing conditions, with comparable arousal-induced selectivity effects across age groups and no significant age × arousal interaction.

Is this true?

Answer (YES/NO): NO